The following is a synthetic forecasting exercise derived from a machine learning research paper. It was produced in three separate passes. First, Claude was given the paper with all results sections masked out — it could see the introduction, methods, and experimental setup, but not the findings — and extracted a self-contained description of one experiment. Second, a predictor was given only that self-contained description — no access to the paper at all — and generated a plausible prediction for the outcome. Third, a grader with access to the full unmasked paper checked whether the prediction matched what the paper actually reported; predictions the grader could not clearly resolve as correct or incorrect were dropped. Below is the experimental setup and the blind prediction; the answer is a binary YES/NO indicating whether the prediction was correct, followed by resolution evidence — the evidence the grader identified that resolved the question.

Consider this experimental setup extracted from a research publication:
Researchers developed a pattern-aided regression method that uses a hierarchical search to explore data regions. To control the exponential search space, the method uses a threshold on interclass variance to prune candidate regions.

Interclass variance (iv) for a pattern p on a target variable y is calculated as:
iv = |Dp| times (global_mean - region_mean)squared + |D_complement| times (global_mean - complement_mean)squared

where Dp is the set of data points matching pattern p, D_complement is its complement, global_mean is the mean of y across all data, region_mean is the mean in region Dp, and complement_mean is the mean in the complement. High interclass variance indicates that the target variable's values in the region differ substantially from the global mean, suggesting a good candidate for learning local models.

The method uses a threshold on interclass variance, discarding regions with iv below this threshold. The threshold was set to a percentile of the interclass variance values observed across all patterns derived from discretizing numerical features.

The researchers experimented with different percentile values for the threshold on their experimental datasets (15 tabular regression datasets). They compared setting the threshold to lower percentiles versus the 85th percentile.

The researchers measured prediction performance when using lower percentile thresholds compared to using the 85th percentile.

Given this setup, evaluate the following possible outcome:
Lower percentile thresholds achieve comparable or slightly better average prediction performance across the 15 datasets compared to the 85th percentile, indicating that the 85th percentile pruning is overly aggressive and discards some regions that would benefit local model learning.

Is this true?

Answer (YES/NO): NO